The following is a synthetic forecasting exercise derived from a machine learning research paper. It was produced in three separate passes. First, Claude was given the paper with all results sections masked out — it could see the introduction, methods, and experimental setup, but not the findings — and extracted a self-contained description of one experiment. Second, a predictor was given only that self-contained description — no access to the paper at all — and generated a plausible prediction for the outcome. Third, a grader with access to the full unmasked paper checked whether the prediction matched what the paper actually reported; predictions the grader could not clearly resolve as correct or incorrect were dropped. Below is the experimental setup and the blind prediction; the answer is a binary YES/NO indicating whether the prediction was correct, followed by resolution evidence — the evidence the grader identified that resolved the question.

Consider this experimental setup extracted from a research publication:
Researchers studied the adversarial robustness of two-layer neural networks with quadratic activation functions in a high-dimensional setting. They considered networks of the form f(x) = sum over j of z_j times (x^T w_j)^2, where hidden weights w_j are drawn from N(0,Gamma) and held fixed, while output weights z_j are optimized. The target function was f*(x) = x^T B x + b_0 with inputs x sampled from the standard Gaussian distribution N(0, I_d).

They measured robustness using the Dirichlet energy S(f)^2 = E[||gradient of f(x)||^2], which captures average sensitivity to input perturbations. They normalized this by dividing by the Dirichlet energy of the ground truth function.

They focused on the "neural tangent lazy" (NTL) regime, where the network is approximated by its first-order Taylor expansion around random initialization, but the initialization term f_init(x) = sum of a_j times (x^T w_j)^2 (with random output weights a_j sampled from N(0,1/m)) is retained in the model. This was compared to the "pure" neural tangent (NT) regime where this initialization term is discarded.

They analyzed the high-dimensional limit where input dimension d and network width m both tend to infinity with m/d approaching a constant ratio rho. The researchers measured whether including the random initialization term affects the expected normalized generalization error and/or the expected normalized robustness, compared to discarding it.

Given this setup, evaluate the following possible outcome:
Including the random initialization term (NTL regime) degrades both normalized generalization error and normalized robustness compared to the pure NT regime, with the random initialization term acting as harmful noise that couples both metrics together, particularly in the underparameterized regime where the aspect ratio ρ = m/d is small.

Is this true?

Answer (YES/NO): NO